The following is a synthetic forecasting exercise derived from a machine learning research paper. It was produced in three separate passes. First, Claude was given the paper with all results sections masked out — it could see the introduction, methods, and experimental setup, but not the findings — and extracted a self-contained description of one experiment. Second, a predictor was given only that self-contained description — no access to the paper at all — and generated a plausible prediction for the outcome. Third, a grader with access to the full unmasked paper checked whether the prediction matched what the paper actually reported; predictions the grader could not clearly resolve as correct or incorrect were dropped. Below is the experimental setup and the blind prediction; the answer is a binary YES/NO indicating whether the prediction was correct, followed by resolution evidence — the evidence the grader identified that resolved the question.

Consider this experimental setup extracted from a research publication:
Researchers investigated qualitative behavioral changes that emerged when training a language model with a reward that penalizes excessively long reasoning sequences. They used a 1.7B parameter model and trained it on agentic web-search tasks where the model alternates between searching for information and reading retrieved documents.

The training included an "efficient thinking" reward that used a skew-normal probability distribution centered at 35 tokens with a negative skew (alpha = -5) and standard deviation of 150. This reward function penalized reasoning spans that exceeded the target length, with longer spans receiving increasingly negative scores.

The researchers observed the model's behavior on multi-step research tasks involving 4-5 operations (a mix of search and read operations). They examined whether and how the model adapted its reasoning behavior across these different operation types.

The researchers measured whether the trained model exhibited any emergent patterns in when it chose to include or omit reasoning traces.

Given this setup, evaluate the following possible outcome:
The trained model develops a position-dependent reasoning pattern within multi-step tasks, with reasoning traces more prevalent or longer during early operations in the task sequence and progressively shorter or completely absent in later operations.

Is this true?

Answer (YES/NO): NO